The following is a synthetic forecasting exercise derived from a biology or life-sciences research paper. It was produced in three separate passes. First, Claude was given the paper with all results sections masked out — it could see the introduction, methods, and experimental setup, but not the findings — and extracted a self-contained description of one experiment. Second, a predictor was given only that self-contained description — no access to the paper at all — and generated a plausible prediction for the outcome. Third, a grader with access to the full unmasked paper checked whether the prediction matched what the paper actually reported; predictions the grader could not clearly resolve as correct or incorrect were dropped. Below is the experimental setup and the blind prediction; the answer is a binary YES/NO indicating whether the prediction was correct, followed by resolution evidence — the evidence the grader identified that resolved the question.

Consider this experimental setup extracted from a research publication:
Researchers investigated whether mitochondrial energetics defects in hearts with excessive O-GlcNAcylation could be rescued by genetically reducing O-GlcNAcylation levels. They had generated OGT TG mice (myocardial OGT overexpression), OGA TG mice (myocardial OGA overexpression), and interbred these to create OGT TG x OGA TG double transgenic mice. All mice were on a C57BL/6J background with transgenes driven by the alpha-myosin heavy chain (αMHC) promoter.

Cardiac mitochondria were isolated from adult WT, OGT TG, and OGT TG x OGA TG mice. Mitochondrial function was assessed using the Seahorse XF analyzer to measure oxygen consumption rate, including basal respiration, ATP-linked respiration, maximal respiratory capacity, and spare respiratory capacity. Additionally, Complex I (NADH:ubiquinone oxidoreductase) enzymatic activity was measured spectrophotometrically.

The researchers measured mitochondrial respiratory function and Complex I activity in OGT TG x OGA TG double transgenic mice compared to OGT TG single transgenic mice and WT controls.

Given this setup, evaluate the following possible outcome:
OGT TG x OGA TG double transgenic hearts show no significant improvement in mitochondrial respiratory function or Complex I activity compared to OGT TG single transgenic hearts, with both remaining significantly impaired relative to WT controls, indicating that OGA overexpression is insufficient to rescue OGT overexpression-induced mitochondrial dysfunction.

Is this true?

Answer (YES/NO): NO